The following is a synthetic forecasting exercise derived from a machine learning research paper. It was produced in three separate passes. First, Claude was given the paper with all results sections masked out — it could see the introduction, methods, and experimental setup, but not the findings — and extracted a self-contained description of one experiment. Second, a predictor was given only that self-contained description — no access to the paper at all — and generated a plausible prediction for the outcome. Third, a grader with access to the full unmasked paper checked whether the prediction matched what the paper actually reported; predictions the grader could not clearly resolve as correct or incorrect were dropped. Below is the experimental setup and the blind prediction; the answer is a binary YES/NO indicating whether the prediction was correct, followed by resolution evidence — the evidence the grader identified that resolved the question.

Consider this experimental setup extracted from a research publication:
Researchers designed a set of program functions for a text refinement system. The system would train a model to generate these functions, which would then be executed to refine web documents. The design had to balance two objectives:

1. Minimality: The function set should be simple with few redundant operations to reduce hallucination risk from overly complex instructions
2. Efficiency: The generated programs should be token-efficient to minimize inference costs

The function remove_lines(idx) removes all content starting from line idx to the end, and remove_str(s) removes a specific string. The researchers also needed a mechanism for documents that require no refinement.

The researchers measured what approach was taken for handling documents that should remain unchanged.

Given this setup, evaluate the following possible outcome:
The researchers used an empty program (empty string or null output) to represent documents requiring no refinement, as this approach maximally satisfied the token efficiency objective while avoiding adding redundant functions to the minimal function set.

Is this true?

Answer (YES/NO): NO